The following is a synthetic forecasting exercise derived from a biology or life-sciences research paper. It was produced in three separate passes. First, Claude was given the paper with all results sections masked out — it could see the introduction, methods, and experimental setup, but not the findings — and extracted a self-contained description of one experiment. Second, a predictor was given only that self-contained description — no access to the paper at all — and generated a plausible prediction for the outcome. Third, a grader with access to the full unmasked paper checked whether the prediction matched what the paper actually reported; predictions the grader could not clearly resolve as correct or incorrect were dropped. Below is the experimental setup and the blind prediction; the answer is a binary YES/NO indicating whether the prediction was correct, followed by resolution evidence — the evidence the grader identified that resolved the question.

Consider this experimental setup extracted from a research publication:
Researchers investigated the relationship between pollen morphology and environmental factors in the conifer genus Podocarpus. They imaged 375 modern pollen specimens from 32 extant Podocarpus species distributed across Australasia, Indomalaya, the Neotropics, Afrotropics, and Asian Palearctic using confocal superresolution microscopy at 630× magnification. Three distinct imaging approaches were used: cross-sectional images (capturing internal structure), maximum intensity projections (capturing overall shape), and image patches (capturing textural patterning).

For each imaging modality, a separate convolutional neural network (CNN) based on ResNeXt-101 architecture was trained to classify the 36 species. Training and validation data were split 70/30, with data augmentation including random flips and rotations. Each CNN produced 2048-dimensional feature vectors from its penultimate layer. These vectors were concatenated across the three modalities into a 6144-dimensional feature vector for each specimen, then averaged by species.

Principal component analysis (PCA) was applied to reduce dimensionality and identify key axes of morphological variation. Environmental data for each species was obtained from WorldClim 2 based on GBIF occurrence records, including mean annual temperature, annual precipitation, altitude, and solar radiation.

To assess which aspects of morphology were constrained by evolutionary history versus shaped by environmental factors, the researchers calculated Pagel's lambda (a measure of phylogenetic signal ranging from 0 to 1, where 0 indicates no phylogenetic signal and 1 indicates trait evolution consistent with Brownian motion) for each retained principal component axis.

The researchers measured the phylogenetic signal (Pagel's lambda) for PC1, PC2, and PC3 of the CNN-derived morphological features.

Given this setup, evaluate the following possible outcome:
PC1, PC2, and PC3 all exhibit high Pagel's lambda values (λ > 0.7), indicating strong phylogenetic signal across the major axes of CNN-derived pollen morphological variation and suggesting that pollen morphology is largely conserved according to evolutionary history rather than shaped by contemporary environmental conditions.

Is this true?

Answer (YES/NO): NO